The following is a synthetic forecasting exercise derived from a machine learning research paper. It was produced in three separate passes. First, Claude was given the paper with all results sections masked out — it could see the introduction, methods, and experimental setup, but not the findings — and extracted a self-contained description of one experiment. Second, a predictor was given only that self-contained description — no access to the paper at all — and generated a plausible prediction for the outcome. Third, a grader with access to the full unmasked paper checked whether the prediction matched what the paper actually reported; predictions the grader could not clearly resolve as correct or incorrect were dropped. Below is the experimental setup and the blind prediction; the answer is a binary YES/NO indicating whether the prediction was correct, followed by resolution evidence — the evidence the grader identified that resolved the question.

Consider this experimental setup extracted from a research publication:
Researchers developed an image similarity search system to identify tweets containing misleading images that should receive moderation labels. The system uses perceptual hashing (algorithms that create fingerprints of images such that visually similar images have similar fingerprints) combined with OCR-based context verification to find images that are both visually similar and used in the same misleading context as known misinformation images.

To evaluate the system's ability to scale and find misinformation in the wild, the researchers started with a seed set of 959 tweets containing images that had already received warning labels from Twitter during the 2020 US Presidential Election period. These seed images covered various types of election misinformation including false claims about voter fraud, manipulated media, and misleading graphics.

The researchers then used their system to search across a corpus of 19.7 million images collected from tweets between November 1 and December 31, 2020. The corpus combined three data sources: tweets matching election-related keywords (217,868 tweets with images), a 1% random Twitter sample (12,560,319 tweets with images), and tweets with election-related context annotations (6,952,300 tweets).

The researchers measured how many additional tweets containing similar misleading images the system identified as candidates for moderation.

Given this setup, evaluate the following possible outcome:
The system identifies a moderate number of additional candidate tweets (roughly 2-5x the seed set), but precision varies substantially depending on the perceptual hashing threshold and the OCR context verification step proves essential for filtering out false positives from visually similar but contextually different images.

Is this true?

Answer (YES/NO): NO